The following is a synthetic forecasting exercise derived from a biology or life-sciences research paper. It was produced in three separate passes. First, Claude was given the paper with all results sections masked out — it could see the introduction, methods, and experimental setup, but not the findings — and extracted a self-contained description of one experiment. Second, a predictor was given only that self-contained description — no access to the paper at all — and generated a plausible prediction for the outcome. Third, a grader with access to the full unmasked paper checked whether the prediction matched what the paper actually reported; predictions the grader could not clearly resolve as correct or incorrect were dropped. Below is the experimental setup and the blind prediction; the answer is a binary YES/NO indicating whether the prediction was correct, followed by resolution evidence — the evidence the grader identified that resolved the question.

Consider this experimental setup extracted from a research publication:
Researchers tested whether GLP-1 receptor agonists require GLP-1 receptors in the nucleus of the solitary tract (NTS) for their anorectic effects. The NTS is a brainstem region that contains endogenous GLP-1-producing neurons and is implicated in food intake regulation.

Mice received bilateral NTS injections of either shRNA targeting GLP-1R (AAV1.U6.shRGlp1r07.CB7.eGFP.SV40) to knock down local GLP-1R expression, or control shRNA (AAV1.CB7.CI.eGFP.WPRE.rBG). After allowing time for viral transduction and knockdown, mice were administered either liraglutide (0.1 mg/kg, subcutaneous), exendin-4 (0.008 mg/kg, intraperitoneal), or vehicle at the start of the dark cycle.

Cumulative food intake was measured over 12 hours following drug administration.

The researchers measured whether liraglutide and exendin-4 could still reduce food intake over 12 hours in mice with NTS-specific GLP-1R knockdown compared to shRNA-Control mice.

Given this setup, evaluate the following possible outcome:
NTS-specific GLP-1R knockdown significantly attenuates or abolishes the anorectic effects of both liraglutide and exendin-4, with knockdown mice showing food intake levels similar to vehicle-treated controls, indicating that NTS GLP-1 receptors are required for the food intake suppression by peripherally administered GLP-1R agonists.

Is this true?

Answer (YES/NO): NO